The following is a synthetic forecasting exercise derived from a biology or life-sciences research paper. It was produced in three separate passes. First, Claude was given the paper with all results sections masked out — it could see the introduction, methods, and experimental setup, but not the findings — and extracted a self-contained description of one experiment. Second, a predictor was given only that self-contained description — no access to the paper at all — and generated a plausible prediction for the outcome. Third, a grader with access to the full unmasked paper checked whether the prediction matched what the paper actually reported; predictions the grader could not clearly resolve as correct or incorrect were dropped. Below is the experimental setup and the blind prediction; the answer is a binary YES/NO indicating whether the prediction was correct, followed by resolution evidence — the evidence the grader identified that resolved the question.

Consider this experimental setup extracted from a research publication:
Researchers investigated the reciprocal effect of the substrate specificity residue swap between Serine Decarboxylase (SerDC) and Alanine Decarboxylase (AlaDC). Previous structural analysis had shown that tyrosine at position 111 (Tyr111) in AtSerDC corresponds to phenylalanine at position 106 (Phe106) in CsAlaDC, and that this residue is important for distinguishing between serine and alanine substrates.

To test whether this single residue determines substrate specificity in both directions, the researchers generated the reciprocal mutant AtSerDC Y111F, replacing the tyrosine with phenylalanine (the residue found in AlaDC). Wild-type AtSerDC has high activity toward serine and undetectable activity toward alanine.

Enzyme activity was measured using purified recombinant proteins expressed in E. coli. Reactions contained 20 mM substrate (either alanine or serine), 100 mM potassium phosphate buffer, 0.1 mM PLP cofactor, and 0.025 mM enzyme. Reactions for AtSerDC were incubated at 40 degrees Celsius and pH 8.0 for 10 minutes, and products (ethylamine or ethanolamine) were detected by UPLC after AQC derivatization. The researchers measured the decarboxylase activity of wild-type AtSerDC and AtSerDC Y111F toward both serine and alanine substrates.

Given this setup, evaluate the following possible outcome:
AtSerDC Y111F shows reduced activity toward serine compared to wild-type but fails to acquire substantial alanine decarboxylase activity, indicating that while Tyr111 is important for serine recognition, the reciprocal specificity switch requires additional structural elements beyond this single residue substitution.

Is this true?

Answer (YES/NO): NO